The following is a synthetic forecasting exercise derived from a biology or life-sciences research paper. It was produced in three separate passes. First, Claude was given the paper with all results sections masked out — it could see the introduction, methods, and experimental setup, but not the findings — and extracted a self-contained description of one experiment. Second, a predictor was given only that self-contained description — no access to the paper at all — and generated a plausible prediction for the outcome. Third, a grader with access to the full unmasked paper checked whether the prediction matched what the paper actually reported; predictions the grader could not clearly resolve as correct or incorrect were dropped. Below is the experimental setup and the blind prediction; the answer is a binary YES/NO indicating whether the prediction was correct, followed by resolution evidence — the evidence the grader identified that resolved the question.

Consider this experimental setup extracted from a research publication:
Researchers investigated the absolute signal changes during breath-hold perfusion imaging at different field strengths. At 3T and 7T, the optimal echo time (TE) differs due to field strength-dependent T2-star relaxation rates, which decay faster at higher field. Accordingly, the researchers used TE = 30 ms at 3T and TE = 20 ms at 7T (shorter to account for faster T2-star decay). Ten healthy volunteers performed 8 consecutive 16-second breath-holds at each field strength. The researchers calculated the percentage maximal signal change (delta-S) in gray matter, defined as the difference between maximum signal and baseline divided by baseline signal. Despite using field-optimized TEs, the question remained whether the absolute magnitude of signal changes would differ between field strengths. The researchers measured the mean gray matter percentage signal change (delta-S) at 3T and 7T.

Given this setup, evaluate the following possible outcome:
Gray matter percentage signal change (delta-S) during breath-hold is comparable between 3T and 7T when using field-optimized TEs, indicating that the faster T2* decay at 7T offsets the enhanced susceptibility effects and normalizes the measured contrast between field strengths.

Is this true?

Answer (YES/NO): NO